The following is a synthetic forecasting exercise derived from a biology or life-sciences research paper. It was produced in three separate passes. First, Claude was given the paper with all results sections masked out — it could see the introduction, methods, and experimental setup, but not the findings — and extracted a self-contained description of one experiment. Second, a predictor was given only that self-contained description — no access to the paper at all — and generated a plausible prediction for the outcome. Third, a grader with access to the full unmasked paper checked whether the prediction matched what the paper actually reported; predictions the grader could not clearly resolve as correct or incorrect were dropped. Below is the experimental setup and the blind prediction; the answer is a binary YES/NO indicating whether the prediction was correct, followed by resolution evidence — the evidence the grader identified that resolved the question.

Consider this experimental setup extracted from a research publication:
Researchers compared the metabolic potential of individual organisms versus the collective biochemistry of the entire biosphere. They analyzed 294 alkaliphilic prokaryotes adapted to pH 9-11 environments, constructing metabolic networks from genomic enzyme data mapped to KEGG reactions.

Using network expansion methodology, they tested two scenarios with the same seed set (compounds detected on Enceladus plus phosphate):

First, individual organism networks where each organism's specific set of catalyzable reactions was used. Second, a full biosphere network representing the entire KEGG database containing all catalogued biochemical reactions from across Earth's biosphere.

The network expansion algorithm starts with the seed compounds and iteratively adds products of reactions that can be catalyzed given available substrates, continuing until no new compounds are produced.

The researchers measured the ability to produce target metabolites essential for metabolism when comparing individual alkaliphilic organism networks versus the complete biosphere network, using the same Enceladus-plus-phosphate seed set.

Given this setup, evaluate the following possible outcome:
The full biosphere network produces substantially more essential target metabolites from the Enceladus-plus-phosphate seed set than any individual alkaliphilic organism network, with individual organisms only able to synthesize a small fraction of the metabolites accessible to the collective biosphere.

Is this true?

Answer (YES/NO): YES